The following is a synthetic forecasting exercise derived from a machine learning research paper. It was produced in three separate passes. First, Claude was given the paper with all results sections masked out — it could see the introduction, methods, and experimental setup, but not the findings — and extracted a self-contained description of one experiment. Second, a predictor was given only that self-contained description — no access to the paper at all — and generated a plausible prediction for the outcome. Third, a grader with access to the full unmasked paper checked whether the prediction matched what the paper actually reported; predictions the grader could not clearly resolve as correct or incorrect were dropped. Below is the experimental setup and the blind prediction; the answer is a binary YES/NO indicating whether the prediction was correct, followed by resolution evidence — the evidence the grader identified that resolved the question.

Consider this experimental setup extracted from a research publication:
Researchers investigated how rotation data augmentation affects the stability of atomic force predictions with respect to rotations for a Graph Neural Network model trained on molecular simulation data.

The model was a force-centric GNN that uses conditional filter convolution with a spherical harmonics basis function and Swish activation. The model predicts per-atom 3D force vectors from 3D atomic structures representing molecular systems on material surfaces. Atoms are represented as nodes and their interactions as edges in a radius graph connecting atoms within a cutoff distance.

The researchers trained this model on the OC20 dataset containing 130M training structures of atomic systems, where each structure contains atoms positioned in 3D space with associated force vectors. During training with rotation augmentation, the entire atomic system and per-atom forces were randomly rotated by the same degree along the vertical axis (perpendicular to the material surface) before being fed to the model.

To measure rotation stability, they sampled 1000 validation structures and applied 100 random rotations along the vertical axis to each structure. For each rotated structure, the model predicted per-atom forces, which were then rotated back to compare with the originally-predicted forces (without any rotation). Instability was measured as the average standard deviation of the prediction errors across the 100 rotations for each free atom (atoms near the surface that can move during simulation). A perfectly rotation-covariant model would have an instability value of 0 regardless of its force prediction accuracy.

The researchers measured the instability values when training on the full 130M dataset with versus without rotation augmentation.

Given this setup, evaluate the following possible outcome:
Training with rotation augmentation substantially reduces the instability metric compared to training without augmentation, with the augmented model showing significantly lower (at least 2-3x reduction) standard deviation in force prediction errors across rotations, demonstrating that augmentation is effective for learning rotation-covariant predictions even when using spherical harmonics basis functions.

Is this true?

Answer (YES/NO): NO